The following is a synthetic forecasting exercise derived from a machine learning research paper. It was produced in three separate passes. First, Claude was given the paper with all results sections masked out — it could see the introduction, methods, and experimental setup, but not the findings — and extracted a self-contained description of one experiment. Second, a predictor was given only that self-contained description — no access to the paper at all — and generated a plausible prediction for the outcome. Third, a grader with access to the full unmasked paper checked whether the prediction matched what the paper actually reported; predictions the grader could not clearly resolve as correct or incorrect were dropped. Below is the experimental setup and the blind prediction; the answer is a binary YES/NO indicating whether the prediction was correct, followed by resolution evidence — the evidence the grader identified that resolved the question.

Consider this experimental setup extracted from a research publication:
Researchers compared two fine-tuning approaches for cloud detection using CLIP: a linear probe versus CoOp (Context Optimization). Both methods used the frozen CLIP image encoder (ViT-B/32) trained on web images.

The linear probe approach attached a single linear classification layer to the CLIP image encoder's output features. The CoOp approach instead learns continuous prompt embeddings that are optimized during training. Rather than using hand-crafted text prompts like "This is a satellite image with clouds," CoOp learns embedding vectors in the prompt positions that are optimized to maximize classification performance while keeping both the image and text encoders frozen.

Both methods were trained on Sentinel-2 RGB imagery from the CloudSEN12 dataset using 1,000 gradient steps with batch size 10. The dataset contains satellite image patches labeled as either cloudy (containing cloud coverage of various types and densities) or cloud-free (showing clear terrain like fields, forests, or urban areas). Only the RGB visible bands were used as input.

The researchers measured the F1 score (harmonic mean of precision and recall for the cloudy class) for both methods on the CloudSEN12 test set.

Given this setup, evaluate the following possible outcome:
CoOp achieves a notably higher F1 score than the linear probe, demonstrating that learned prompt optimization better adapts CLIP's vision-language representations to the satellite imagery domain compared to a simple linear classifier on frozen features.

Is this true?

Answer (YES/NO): NO